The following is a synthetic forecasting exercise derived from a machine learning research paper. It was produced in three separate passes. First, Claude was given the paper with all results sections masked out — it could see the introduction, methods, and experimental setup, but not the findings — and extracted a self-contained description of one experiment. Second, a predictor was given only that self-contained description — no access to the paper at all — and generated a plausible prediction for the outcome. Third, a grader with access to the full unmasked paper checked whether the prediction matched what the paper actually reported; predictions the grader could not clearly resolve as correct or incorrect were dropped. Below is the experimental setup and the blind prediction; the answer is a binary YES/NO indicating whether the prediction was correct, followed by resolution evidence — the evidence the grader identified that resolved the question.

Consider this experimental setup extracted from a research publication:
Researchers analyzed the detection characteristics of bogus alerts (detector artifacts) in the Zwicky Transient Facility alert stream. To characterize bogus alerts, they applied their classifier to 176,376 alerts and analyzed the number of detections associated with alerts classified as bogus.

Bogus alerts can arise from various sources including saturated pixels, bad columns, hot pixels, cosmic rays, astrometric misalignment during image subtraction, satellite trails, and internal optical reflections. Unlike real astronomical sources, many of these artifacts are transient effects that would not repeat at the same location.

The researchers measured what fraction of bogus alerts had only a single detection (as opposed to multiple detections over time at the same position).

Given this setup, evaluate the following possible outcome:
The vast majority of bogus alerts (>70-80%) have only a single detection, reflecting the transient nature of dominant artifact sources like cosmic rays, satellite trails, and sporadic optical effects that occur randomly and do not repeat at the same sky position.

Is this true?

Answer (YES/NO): NO